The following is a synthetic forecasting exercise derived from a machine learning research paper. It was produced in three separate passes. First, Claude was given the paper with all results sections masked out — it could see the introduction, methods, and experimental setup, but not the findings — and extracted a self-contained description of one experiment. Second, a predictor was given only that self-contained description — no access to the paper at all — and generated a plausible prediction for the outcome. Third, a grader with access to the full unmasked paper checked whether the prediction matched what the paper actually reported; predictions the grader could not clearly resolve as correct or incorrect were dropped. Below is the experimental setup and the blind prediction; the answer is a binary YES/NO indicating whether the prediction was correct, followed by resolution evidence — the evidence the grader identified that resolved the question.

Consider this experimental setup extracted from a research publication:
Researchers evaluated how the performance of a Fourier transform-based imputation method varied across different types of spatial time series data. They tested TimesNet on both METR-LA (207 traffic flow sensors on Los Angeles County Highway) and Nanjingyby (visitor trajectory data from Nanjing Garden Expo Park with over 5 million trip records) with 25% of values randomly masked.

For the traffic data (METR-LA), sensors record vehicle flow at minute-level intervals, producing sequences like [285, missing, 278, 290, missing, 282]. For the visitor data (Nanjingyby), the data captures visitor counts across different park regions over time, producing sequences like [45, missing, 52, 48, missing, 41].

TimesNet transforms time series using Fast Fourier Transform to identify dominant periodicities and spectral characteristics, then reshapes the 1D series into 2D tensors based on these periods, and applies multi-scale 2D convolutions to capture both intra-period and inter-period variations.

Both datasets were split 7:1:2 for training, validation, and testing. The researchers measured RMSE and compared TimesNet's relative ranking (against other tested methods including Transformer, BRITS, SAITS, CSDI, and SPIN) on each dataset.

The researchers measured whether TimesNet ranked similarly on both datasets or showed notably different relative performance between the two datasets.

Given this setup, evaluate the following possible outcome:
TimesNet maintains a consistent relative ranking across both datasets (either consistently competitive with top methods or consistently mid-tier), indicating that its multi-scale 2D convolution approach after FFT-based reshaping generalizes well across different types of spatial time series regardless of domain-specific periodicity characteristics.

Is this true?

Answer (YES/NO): NO